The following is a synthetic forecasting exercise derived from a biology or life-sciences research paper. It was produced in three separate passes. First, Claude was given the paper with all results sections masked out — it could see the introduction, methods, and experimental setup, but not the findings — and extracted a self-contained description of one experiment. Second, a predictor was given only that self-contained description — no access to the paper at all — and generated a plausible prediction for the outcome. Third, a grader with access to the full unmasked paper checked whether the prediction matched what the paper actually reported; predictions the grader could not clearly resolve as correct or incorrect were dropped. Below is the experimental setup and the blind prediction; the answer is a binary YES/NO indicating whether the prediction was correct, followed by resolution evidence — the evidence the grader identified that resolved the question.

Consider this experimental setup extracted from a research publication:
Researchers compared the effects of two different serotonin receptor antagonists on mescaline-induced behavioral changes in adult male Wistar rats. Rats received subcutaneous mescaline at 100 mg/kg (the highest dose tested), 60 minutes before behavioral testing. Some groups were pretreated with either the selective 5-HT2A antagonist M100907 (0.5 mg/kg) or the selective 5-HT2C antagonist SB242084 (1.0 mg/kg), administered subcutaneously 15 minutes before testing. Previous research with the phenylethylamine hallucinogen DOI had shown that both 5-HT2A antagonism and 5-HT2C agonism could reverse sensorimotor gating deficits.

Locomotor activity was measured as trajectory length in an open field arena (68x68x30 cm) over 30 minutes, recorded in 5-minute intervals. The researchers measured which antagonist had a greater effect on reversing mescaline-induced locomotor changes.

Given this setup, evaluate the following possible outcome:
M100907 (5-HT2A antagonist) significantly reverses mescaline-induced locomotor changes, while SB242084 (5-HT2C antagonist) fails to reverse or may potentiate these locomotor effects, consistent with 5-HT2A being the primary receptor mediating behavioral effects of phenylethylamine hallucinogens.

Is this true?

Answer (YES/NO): NO